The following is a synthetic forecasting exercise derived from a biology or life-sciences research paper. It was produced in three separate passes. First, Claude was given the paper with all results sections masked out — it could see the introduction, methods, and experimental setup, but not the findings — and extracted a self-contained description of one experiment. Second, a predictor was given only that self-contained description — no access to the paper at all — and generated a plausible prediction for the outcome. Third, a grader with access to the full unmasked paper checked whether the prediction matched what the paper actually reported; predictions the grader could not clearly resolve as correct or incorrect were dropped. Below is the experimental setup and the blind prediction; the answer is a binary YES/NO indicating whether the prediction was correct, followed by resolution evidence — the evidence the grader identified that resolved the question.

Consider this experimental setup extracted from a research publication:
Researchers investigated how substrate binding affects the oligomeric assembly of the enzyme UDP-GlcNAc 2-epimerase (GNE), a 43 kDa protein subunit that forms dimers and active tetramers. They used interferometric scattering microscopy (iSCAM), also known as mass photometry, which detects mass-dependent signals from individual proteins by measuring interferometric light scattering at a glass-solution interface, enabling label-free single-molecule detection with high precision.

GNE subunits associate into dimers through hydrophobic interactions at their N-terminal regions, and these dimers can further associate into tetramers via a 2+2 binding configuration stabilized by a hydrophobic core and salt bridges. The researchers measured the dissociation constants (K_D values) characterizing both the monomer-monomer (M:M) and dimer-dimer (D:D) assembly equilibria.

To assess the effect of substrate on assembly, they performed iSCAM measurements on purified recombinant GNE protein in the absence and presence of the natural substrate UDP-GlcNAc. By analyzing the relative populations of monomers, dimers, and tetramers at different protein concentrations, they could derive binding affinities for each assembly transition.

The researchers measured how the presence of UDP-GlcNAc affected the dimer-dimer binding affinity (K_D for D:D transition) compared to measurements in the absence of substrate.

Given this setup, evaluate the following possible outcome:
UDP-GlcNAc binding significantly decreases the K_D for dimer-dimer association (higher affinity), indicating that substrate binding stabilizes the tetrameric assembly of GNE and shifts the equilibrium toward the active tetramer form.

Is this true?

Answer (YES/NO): YES